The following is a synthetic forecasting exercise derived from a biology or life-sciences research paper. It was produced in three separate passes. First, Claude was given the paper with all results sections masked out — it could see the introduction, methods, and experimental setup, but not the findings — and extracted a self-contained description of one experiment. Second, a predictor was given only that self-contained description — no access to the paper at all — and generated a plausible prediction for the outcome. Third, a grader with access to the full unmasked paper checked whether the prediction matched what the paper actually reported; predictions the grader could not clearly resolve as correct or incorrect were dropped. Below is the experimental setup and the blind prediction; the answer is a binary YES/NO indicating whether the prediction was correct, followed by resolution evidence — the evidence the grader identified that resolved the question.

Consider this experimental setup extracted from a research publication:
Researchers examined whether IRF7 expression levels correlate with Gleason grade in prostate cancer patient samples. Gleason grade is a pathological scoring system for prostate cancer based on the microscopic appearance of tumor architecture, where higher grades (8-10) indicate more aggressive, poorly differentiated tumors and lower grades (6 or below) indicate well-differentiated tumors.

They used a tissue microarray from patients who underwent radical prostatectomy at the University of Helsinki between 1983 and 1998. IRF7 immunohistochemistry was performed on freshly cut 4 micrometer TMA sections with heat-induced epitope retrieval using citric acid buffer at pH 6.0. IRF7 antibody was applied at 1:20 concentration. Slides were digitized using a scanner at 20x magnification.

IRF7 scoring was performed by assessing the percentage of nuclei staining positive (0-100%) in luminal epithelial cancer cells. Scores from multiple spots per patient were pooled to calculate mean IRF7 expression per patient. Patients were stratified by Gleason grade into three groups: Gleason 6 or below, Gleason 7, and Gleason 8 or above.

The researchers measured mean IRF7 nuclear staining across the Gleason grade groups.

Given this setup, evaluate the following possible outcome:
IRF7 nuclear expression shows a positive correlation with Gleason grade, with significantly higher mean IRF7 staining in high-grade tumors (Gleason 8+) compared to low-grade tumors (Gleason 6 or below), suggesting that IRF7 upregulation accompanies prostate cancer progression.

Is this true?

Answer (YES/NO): NO